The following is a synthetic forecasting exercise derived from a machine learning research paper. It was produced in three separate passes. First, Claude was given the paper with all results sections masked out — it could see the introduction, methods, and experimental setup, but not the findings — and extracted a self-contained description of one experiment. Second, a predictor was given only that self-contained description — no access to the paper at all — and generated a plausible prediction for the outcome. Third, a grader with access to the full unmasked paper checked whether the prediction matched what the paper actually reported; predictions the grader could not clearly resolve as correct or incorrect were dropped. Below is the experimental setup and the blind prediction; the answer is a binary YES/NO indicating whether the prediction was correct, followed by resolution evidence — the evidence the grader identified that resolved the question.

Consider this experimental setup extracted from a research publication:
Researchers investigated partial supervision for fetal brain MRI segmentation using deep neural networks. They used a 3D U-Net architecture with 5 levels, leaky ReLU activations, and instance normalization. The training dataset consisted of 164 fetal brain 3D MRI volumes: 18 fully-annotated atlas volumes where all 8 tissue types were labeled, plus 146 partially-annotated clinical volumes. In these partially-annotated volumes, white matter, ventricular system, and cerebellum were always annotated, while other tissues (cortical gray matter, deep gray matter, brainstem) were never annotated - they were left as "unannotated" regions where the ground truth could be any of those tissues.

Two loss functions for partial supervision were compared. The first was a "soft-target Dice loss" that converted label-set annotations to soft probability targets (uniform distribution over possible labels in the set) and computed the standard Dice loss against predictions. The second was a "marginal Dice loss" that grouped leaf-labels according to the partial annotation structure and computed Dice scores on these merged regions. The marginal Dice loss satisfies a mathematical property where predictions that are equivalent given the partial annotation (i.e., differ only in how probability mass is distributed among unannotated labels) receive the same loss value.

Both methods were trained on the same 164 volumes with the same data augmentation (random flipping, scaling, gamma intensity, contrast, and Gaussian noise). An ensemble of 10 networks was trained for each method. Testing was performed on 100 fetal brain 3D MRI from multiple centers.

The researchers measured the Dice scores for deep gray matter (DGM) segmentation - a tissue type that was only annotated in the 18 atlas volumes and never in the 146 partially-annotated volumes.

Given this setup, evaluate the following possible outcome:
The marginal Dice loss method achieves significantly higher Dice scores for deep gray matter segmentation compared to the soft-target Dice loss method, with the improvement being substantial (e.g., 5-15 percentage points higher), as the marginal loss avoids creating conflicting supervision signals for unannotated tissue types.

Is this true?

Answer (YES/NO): NO